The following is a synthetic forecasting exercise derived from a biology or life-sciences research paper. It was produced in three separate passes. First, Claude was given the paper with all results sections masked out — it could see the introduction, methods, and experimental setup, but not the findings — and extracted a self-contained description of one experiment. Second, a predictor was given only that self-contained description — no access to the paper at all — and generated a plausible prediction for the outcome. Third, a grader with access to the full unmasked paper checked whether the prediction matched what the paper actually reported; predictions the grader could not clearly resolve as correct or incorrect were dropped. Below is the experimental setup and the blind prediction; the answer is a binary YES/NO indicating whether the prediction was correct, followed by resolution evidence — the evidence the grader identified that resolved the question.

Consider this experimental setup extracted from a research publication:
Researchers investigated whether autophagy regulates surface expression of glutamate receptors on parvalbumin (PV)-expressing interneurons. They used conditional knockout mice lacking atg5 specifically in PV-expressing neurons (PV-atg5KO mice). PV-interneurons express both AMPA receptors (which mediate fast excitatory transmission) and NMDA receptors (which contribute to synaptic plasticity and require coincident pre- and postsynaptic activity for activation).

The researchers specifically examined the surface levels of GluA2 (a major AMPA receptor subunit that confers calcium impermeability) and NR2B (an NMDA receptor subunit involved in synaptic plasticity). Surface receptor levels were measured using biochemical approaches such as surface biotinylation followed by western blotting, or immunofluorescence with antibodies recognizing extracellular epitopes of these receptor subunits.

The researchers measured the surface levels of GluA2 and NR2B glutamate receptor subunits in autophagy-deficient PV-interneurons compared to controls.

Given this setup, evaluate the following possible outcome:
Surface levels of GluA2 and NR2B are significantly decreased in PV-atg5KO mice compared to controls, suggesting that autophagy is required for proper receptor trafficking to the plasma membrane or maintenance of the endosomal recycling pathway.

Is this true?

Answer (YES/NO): YES